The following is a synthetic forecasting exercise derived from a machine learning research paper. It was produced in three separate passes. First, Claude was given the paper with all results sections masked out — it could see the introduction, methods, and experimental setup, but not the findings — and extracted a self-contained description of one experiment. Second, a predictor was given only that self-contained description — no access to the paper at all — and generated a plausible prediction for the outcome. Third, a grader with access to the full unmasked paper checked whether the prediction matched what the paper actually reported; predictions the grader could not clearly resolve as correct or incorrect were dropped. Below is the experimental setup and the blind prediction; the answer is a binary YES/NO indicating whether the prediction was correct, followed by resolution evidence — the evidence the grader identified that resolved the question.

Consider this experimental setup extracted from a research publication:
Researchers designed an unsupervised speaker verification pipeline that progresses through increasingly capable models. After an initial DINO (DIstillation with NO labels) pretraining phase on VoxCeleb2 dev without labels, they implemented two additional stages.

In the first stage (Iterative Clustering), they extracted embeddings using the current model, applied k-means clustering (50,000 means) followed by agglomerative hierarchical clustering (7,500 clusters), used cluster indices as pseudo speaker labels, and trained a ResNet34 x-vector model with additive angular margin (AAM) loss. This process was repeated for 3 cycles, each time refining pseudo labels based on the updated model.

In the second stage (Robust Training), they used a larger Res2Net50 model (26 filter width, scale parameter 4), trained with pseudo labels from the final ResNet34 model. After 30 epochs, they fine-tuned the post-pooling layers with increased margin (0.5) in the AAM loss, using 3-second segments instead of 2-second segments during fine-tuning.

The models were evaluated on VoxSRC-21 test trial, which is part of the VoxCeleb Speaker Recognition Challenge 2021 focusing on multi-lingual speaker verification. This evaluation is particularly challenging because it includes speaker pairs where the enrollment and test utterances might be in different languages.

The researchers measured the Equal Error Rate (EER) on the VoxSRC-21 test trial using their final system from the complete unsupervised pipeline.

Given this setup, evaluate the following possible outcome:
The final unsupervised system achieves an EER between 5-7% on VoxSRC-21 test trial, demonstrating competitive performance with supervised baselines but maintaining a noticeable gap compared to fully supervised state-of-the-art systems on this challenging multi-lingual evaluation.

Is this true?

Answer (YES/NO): YES